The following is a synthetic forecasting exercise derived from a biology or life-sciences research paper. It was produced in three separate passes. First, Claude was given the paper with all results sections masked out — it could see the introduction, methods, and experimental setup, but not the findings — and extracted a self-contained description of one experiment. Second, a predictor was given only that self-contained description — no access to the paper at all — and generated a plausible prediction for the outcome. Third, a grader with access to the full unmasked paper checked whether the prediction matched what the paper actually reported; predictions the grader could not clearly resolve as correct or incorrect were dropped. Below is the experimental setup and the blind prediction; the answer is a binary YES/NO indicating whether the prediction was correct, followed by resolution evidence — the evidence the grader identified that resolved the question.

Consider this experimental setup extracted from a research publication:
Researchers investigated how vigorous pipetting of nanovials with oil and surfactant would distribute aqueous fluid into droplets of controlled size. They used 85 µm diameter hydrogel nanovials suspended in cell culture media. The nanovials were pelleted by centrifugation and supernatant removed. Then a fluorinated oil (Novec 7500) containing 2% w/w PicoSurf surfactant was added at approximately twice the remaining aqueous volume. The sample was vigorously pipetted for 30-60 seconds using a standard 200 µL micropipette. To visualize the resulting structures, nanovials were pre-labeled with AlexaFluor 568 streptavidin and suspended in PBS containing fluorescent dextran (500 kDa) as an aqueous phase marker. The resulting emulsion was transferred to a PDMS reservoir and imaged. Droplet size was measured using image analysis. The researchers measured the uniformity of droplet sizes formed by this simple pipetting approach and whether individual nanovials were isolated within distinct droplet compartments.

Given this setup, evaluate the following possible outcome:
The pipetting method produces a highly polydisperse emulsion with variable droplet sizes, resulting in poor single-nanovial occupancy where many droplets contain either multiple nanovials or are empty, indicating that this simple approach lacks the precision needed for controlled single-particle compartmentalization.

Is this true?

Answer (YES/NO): NO